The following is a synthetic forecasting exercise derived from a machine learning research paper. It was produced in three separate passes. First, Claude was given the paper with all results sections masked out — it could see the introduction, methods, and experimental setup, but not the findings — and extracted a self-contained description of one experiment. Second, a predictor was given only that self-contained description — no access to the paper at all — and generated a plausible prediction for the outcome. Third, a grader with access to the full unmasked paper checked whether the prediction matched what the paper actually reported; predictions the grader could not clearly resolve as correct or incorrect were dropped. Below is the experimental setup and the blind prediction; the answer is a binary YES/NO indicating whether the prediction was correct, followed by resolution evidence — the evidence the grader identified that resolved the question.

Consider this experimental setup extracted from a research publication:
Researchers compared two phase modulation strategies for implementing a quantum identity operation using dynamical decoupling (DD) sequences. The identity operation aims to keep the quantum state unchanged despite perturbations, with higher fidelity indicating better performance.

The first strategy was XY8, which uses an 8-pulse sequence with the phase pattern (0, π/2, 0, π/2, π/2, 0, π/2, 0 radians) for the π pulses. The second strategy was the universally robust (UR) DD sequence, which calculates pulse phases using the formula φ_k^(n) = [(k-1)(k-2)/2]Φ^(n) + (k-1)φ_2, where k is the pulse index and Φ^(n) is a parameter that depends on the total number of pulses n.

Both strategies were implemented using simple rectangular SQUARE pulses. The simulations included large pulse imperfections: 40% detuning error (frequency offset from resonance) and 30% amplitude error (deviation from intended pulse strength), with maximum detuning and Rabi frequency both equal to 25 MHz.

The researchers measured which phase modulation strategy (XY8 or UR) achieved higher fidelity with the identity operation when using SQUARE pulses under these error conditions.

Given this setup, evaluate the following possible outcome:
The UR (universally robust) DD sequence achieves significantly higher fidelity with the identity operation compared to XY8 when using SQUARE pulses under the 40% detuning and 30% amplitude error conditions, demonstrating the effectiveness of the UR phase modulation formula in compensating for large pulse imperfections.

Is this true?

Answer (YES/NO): YES